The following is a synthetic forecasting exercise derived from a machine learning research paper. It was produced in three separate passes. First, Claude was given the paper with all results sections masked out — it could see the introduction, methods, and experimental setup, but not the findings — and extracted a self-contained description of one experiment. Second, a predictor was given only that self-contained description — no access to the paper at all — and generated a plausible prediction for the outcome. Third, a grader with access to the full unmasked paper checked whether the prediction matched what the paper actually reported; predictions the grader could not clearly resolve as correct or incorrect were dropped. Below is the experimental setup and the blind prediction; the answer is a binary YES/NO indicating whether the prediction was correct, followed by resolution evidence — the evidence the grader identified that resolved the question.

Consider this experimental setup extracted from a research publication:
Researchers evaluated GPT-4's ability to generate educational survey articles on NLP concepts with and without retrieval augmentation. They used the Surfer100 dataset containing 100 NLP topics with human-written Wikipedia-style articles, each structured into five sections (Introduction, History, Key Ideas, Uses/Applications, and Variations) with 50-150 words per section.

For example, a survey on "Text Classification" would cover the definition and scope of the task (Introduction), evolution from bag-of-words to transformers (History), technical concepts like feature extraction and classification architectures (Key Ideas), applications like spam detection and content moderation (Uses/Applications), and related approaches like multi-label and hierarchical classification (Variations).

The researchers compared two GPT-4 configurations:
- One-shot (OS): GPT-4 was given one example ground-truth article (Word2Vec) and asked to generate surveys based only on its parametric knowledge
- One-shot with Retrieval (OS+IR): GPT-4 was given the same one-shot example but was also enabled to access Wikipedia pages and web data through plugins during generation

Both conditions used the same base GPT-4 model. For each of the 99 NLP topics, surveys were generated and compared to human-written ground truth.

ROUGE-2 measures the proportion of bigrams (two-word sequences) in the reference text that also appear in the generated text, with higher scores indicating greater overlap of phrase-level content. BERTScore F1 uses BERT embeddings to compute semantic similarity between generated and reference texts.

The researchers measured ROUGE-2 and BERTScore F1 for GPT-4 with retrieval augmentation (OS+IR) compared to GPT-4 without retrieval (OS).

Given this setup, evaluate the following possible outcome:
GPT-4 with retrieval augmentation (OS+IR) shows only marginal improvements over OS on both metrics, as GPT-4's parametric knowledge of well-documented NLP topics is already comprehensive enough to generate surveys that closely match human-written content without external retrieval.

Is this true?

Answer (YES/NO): NO